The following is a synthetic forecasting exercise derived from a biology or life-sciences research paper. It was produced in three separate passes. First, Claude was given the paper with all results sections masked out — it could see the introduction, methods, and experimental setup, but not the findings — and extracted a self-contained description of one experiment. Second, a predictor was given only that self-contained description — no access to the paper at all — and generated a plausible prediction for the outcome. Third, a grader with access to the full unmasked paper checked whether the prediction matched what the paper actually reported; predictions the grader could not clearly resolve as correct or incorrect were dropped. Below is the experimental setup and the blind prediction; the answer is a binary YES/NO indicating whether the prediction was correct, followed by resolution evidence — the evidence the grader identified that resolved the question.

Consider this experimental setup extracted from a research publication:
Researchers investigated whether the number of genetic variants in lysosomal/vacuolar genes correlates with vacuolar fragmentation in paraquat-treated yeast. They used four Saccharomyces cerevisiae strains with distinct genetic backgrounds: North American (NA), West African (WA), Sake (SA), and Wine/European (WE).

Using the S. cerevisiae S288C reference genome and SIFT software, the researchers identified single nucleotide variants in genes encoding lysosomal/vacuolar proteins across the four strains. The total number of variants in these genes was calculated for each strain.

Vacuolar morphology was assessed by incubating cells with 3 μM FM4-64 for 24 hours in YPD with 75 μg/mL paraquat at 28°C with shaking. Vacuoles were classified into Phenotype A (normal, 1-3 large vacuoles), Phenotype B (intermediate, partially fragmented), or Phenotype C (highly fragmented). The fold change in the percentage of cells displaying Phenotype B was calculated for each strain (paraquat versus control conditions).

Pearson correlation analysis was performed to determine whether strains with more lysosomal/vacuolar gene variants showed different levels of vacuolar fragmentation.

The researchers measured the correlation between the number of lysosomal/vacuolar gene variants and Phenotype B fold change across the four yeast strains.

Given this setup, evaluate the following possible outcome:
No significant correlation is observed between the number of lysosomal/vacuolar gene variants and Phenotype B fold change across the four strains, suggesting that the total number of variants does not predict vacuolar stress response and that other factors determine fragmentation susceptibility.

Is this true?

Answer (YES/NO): NO